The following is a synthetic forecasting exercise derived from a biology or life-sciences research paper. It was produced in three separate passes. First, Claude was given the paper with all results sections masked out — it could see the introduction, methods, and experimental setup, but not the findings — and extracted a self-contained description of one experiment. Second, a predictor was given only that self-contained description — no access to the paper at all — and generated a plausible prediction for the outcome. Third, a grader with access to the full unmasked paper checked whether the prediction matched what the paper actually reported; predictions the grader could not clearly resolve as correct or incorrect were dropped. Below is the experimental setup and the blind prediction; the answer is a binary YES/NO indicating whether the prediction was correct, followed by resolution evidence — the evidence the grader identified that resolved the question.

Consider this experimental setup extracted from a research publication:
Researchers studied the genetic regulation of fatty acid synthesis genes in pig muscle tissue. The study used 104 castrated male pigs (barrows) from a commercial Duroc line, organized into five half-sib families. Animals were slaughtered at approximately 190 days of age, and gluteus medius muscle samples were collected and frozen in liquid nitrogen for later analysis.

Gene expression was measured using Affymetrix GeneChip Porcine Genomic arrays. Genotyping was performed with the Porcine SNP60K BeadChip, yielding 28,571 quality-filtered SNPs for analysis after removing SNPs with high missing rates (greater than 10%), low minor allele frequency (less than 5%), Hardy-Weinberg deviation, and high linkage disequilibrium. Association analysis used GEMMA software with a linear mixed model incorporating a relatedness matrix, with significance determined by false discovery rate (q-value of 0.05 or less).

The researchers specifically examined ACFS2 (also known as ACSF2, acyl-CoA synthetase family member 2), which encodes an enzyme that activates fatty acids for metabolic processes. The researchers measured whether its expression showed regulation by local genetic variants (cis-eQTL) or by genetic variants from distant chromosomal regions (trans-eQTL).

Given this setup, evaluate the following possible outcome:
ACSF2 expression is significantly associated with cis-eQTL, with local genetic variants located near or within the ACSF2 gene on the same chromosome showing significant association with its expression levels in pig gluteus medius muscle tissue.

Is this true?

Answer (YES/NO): NO